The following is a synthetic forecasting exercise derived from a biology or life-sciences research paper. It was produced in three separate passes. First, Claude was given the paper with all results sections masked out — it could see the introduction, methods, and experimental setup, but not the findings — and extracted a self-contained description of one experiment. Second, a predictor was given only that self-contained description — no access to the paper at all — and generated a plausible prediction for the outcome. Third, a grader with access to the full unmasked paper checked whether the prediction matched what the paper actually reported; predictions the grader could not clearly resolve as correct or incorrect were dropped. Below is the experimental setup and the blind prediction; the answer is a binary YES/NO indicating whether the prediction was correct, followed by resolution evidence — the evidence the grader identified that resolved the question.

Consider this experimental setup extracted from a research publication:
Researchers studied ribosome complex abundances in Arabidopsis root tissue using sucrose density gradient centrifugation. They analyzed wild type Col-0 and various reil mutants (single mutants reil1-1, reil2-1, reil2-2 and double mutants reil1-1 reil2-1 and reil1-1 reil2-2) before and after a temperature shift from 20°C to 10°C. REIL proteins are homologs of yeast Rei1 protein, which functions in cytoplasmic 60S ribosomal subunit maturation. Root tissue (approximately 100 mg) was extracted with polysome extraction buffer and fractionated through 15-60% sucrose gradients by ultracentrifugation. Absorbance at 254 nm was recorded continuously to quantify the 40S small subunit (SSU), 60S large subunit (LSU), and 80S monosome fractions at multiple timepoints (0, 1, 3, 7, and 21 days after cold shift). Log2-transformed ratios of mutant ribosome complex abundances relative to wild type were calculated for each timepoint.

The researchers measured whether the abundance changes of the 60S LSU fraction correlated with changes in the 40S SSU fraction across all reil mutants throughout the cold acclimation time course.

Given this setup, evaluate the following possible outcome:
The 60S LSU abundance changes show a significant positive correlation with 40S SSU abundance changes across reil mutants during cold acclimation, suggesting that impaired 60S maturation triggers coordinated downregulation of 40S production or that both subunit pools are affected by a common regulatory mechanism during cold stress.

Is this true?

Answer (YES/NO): YES